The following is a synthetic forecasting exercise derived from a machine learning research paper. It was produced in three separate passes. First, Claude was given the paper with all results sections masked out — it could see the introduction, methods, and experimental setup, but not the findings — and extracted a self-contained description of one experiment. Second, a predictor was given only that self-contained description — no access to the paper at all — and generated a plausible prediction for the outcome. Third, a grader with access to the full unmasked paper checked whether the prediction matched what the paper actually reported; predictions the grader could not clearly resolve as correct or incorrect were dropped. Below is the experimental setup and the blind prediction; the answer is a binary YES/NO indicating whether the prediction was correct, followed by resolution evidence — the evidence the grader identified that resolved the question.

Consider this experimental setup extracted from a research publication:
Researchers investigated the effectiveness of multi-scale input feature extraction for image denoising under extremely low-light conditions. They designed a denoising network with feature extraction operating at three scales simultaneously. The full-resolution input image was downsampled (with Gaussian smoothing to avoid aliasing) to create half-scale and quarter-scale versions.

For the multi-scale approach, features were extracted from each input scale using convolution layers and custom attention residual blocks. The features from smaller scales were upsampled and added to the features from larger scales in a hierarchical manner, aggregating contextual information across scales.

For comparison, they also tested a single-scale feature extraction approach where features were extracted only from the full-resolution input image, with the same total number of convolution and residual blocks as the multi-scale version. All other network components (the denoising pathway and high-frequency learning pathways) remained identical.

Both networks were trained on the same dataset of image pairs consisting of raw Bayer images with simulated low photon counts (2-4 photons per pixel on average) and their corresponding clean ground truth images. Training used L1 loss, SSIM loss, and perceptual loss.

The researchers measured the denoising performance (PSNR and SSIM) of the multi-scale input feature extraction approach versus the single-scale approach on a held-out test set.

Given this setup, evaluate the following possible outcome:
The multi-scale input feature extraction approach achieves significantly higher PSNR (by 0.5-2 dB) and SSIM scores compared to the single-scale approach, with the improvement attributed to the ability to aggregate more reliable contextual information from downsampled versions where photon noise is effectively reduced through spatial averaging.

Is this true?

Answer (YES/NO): YES